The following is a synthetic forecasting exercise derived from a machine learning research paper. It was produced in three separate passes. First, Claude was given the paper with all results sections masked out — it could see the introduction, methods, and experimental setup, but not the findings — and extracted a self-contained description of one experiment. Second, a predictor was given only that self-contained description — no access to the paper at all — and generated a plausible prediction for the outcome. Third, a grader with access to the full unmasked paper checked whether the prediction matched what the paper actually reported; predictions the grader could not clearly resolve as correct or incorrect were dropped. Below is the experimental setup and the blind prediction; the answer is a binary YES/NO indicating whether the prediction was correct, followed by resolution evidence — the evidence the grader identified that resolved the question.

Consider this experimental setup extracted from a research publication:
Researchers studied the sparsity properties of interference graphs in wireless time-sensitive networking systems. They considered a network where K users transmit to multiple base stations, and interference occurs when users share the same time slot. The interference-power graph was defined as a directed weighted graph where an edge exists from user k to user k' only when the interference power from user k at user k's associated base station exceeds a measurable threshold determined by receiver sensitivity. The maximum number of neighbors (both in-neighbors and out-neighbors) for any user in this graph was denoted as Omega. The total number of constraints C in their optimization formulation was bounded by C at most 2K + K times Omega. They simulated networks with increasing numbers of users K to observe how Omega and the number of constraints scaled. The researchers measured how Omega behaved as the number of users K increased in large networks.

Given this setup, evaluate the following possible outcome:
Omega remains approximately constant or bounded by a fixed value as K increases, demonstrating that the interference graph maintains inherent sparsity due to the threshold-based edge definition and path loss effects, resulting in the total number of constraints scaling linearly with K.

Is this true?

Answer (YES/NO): YES